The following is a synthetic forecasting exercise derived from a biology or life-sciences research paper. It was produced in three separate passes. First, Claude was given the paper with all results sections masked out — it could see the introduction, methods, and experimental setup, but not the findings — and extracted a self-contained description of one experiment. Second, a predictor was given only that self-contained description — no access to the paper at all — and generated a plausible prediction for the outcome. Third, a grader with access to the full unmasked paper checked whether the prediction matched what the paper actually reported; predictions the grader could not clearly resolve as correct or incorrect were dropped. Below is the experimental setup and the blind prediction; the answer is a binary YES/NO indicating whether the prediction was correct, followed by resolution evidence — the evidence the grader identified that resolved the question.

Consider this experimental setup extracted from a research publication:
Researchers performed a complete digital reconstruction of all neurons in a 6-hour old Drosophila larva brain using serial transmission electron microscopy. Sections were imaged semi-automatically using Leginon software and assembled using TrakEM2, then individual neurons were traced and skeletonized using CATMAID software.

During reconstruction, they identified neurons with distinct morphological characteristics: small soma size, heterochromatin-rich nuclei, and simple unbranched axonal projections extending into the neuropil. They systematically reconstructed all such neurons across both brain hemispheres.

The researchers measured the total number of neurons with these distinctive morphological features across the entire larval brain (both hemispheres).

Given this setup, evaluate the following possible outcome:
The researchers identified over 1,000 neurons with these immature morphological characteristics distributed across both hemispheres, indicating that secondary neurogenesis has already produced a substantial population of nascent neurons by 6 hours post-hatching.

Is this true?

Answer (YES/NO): NO